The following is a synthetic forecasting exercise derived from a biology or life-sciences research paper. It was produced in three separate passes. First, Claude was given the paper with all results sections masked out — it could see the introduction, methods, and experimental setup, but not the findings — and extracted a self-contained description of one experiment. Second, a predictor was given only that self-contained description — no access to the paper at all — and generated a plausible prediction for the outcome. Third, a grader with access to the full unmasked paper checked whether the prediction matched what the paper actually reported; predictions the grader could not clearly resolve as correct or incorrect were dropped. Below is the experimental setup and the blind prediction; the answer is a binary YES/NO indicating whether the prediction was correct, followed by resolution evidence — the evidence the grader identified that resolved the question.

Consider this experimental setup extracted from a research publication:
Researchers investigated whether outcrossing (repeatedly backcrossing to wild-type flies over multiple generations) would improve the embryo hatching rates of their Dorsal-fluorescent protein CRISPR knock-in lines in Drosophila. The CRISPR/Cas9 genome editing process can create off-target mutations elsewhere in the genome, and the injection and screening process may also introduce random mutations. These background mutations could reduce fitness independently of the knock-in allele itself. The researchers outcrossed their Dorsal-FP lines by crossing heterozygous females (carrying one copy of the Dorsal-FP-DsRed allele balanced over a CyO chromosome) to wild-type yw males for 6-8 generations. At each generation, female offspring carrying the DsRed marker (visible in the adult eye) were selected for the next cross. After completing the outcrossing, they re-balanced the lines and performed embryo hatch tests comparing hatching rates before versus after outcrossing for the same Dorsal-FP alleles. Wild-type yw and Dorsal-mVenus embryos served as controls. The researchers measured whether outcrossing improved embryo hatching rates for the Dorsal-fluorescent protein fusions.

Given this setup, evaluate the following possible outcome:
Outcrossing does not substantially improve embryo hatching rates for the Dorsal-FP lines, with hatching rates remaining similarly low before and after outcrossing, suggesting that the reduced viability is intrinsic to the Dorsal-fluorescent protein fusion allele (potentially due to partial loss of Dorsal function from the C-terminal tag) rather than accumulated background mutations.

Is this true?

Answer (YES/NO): NO